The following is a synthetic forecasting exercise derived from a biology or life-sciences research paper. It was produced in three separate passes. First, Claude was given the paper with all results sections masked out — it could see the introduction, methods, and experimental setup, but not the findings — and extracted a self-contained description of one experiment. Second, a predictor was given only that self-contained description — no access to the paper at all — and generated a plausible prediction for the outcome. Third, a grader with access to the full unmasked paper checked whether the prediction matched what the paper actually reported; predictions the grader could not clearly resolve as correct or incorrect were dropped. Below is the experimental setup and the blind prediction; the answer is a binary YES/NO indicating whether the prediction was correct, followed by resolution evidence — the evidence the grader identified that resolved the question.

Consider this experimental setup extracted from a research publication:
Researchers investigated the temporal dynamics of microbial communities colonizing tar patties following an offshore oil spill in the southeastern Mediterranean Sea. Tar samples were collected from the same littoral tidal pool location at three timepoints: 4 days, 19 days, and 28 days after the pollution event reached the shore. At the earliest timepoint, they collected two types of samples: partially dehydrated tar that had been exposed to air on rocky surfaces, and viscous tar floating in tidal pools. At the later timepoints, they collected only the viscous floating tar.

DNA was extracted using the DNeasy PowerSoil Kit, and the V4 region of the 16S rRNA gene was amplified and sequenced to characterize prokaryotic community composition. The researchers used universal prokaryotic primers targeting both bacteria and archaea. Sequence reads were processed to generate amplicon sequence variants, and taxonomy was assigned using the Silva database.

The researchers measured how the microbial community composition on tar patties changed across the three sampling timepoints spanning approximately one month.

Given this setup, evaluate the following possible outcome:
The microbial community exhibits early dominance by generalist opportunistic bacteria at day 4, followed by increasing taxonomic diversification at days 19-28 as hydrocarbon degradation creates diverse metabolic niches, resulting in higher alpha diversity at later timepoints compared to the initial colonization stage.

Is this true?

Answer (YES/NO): NO